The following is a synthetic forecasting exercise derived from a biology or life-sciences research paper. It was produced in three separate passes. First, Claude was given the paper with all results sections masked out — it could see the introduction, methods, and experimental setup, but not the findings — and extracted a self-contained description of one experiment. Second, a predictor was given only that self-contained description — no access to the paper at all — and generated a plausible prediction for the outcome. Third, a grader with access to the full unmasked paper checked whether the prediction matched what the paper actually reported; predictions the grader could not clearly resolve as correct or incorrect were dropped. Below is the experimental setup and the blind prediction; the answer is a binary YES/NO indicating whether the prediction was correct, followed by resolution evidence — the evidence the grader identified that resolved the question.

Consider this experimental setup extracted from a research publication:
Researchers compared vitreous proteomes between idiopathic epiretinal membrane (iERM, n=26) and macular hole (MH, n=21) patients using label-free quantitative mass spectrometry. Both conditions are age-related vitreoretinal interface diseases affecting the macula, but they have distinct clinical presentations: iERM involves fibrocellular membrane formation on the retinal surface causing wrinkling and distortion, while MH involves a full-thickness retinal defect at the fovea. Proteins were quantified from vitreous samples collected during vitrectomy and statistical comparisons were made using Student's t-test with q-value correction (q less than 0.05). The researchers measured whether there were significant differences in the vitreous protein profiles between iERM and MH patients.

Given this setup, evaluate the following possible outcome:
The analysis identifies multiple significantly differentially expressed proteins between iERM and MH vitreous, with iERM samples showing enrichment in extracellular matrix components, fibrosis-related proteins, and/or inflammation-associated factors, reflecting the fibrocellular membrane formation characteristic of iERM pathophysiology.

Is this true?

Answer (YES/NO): NO